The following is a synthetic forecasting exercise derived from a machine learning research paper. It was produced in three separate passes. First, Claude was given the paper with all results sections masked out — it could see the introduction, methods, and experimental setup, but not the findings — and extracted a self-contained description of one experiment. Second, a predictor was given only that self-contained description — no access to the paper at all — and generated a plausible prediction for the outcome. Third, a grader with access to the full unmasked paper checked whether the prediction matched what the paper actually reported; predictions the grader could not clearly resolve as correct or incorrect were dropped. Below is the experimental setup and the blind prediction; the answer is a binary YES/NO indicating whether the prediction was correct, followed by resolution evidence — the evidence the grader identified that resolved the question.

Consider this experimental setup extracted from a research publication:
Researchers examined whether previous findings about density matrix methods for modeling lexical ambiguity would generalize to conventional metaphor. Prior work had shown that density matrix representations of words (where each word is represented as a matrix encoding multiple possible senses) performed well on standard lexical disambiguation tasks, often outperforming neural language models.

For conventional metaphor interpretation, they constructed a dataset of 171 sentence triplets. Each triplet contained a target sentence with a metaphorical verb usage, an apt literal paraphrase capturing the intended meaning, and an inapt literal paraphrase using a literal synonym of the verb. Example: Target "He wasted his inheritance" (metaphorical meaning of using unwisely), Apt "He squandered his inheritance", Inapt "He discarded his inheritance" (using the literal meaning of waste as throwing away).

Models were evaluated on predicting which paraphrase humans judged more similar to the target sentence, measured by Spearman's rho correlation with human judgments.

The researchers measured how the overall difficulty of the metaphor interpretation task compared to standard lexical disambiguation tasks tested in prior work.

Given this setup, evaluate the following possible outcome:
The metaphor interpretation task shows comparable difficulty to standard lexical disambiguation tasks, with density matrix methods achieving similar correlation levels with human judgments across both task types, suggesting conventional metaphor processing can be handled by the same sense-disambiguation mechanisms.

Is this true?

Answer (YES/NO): NO